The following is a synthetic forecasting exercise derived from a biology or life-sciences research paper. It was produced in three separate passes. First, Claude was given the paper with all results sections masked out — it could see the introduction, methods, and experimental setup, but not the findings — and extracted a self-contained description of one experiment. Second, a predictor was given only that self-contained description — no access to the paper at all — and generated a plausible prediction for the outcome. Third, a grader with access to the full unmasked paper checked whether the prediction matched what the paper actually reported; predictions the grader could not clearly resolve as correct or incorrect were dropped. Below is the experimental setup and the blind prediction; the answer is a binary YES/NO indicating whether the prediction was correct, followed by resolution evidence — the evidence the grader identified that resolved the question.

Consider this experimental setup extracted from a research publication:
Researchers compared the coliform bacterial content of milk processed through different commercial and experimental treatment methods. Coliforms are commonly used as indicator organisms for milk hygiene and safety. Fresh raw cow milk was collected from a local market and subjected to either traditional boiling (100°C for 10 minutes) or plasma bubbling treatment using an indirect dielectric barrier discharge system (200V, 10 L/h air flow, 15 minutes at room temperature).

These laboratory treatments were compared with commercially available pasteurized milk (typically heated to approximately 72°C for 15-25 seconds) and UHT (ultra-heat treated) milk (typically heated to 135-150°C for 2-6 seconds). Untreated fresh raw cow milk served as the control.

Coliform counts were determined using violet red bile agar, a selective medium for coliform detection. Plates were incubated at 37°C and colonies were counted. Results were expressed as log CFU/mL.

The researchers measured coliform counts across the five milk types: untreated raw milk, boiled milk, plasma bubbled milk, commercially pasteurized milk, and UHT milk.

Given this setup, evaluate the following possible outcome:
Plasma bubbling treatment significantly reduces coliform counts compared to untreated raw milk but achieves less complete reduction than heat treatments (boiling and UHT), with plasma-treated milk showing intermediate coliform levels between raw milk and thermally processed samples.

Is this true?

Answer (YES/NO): NO